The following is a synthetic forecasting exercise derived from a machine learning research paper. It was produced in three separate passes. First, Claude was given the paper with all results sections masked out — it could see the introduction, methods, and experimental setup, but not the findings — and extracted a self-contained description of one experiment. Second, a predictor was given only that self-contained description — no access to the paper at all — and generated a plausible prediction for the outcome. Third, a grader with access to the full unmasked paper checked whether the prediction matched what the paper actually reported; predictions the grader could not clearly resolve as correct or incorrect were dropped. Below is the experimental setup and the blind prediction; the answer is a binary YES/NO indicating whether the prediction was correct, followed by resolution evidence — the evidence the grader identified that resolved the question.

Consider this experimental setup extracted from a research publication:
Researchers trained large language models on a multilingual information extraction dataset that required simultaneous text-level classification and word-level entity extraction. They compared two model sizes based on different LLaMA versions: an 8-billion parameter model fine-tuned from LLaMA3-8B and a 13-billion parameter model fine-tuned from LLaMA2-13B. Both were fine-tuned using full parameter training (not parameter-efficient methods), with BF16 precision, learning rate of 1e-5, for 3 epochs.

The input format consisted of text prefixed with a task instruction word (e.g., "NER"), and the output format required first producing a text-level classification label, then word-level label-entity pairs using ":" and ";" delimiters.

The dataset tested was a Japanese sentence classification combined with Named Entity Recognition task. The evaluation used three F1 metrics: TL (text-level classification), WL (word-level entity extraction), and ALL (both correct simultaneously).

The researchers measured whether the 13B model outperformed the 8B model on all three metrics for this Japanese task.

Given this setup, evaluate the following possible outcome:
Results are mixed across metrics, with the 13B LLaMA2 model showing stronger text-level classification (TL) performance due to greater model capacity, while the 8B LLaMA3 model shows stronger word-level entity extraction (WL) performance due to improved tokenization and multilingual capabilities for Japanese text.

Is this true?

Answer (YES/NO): YES